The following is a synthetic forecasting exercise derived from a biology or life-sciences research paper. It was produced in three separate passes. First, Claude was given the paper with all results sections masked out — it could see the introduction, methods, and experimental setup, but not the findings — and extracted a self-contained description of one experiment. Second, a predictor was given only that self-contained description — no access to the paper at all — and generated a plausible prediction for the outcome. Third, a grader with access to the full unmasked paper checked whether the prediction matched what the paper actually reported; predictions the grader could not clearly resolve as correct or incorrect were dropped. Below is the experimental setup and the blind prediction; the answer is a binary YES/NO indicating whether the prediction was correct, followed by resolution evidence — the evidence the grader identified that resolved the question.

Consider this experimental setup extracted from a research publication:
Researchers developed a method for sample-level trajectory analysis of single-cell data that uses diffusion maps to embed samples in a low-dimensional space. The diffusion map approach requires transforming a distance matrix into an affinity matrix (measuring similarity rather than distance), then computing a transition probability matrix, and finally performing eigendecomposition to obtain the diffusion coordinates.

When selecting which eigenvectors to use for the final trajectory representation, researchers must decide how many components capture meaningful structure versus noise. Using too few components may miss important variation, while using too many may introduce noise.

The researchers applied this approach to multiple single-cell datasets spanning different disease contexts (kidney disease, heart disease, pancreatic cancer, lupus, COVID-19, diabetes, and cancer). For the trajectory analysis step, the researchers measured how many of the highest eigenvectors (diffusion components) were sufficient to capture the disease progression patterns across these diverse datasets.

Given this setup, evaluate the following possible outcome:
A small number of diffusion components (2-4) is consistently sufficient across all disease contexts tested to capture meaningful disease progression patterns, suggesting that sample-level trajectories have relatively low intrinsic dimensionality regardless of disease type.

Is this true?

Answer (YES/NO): YES